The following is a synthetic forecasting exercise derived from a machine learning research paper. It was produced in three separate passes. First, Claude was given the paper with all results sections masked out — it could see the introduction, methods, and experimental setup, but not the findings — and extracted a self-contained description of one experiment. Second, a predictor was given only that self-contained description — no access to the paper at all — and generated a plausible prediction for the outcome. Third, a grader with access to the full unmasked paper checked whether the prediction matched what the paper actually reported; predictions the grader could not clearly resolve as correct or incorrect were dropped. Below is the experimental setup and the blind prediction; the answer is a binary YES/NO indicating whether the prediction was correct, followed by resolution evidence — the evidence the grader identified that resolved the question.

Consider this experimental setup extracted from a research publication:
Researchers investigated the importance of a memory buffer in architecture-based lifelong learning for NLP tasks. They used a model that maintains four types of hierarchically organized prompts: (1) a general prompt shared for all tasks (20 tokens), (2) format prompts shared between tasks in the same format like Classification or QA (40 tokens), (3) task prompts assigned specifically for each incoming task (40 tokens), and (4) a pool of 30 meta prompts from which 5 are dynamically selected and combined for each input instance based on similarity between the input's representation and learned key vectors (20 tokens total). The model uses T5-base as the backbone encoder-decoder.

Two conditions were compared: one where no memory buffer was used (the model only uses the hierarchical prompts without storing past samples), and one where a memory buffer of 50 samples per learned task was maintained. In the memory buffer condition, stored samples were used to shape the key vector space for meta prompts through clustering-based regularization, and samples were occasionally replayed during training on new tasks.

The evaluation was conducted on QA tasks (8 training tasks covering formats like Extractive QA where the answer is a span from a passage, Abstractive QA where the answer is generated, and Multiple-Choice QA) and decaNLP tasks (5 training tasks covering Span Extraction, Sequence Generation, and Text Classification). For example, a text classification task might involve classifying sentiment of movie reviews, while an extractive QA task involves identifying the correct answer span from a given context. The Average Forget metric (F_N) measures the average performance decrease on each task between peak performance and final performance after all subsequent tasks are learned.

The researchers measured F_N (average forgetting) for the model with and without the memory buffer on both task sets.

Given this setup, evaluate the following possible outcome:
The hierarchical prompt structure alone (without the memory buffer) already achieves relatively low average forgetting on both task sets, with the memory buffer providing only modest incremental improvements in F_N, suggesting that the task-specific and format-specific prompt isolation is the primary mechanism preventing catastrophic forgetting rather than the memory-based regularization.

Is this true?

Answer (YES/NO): NO